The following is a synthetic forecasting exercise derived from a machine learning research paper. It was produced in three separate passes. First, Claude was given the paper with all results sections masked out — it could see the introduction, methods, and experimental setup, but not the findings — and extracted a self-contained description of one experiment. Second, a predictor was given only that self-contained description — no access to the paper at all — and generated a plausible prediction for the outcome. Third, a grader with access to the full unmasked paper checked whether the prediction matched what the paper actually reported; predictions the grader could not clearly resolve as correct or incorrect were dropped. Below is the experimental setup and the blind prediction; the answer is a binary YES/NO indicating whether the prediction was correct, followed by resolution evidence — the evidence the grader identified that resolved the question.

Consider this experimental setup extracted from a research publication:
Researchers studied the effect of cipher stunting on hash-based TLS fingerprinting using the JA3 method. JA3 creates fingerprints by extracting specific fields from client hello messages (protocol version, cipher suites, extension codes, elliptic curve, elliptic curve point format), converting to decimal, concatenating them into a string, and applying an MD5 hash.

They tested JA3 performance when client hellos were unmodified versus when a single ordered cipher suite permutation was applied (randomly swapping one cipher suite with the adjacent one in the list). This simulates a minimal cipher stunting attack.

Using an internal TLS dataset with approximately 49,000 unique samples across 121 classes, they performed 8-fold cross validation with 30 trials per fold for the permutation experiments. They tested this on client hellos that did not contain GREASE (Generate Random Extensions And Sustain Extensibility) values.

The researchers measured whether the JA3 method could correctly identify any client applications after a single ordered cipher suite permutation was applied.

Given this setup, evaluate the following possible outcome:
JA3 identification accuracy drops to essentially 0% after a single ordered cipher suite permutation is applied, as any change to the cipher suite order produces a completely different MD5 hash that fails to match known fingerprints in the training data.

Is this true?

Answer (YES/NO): YES